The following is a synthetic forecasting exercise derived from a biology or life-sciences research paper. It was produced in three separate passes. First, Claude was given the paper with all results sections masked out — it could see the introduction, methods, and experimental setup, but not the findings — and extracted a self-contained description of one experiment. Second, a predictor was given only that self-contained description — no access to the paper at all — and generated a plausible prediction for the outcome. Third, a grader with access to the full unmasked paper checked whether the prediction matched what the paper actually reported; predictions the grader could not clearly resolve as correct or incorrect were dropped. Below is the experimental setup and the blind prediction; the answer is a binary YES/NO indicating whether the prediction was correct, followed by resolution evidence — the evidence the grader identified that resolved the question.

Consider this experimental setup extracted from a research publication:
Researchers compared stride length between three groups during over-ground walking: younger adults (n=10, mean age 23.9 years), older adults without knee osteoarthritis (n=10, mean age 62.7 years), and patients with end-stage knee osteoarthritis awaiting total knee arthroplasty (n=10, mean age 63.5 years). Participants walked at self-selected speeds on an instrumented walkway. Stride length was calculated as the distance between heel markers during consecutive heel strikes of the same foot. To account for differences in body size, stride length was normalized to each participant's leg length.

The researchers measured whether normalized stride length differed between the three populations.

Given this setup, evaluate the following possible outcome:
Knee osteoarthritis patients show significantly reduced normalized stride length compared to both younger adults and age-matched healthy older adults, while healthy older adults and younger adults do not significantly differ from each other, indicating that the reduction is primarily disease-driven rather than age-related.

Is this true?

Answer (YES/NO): NO